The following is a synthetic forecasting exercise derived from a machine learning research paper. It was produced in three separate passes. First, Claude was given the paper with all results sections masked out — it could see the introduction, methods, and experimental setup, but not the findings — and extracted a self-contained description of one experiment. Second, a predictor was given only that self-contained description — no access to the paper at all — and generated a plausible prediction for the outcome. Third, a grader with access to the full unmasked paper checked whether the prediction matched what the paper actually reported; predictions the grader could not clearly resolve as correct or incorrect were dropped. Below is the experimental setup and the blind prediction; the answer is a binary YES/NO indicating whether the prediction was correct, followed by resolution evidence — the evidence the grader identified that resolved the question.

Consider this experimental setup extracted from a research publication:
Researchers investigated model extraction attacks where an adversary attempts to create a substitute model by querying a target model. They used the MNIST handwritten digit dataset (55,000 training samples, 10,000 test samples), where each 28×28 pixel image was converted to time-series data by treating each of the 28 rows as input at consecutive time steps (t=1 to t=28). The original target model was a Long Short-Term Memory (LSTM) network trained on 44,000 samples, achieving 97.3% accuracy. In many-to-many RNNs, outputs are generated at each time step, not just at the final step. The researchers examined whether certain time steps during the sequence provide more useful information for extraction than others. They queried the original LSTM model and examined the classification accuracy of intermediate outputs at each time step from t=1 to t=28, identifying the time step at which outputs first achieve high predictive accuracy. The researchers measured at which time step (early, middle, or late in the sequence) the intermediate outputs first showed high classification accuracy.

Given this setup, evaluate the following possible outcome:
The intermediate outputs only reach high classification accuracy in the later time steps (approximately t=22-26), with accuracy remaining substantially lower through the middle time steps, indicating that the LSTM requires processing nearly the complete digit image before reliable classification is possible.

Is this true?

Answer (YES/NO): NO